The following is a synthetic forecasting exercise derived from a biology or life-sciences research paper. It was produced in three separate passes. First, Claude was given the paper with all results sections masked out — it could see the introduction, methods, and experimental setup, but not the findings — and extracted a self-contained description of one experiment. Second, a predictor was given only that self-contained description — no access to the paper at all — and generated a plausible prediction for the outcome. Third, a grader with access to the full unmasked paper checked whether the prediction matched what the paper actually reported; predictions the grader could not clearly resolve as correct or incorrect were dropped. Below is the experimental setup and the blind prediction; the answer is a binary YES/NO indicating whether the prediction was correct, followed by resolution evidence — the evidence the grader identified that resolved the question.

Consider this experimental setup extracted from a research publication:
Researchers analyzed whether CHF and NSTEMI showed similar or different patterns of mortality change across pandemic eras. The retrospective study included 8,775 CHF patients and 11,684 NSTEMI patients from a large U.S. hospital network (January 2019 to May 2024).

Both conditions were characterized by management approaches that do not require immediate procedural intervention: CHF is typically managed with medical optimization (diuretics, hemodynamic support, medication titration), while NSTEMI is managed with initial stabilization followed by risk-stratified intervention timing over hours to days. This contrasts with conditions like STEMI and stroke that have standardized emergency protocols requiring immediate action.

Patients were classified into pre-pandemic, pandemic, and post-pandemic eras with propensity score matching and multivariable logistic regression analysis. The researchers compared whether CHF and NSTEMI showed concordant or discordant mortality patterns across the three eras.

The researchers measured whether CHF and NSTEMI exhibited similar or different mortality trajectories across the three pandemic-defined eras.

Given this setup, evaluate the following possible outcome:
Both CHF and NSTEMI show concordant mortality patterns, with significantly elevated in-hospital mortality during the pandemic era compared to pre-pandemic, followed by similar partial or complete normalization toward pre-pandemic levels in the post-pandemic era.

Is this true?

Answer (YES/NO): NO